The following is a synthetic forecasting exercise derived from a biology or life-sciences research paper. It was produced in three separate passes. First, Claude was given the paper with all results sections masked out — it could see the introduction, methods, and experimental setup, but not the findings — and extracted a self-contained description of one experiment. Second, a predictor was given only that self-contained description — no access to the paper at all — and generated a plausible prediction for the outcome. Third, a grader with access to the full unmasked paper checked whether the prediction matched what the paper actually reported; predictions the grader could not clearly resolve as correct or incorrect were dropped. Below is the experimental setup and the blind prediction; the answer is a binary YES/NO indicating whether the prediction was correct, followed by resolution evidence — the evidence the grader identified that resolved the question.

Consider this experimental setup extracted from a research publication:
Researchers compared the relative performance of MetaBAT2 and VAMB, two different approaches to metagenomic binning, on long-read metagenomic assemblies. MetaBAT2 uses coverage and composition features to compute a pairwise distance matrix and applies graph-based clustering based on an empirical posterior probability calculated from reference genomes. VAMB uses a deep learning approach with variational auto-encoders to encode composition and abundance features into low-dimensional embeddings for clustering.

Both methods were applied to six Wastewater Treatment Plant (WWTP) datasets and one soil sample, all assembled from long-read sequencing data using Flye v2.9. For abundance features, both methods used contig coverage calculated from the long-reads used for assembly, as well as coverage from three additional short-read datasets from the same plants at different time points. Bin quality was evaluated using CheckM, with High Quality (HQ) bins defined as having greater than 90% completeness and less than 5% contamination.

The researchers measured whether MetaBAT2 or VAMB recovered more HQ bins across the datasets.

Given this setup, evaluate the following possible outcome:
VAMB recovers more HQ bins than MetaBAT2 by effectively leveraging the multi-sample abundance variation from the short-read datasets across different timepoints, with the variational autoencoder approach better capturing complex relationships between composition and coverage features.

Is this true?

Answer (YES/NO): NO